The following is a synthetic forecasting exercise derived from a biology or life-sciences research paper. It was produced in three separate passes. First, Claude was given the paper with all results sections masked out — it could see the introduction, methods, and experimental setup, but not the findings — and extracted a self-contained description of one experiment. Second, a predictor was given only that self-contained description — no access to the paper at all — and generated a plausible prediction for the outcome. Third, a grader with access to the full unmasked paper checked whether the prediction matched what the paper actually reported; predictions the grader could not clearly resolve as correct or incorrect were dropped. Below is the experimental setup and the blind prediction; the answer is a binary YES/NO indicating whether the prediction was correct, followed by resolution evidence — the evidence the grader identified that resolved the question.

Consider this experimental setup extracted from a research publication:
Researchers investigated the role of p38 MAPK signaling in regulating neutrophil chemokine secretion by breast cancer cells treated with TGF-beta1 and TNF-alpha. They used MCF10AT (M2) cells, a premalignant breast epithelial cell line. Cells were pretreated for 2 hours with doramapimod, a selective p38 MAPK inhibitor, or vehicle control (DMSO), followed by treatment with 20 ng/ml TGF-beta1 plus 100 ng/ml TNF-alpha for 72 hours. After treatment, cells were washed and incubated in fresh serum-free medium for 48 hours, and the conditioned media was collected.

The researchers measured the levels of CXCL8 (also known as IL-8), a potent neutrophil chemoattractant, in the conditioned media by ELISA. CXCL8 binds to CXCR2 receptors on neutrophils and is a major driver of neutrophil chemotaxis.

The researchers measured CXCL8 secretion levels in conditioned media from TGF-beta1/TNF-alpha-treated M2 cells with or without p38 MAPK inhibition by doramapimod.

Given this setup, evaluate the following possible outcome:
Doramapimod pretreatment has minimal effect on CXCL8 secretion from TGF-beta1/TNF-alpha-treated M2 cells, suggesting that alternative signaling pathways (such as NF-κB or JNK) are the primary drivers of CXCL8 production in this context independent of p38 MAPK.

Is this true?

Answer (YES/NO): NO